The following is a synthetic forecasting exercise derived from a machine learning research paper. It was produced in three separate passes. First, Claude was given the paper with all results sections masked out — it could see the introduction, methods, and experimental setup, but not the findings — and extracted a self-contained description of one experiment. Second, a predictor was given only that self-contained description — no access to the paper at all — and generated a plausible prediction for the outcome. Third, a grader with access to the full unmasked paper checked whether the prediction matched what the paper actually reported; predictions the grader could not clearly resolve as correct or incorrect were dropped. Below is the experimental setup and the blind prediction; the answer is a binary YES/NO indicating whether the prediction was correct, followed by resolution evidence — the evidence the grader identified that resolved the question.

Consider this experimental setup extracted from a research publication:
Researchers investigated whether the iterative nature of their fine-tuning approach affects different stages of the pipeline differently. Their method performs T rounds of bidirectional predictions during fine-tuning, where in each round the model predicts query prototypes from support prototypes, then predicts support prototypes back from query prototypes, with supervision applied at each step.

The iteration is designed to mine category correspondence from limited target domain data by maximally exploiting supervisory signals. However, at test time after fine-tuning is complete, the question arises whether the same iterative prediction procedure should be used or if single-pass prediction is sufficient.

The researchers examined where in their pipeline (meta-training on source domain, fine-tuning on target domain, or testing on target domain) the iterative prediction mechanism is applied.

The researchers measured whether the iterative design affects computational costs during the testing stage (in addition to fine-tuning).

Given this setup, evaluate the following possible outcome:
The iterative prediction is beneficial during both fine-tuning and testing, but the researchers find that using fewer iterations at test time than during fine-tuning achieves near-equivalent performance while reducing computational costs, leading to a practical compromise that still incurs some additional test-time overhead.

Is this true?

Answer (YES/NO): NO